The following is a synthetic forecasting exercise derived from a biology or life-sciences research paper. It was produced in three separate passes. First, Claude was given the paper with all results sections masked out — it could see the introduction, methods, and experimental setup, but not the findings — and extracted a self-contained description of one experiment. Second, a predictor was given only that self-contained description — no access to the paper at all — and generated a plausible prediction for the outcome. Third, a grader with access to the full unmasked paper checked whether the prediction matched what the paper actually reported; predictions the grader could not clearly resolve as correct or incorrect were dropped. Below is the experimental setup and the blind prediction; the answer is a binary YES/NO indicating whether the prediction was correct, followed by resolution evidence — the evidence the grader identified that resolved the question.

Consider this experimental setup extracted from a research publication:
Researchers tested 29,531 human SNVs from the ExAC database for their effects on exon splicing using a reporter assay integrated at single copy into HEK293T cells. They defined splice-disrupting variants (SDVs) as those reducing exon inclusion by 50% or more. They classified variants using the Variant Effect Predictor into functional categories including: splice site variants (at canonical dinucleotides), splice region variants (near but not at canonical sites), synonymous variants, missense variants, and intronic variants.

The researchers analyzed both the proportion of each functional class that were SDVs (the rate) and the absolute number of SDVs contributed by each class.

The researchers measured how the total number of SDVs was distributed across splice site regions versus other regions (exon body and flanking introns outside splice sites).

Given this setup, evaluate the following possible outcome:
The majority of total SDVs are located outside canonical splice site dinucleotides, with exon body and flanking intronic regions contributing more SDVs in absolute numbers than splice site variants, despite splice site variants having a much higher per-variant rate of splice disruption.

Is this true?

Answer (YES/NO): YES